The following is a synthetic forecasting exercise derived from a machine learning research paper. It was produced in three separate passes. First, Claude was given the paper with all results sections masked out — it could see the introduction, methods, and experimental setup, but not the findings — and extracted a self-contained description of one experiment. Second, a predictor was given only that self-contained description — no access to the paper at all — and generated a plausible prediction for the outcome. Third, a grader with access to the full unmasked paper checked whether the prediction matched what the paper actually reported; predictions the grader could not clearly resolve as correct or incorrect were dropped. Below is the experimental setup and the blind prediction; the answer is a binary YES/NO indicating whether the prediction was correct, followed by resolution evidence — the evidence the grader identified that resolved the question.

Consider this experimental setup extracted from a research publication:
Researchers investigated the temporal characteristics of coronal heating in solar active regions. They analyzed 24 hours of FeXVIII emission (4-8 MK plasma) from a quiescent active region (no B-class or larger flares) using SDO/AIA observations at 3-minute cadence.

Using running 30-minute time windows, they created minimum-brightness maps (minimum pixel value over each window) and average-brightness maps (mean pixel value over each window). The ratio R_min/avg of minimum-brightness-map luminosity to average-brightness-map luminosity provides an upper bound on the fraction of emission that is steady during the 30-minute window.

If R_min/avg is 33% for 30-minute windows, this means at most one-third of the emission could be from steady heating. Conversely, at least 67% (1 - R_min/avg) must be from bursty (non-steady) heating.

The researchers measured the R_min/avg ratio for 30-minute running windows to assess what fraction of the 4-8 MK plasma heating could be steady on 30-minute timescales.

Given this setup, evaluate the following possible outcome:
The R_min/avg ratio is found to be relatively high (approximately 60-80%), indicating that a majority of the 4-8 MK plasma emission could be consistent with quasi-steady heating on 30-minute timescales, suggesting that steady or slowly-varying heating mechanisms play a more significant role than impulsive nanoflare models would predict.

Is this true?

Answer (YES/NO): NO